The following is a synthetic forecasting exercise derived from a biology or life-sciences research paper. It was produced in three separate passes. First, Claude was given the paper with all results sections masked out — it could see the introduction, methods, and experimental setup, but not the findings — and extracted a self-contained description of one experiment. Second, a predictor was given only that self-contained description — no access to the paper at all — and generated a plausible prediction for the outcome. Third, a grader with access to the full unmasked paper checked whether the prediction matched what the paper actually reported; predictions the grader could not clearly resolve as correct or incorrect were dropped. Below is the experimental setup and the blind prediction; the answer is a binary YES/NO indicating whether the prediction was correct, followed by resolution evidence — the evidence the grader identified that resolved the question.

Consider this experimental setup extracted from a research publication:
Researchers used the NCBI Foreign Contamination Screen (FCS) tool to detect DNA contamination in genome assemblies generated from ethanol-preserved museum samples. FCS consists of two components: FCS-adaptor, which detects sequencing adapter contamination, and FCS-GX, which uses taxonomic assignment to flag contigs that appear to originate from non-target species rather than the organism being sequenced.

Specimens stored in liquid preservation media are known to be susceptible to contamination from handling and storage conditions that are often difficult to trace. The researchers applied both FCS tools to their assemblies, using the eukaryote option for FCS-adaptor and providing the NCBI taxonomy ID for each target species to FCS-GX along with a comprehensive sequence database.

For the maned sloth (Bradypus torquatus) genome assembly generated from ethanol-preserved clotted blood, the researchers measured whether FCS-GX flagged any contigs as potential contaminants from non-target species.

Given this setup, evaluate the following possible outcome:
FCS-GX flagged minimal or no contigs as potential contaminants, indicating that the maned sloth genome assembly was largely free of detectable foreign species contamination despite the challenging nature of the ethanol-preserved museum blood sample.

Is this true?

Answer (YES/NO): YES